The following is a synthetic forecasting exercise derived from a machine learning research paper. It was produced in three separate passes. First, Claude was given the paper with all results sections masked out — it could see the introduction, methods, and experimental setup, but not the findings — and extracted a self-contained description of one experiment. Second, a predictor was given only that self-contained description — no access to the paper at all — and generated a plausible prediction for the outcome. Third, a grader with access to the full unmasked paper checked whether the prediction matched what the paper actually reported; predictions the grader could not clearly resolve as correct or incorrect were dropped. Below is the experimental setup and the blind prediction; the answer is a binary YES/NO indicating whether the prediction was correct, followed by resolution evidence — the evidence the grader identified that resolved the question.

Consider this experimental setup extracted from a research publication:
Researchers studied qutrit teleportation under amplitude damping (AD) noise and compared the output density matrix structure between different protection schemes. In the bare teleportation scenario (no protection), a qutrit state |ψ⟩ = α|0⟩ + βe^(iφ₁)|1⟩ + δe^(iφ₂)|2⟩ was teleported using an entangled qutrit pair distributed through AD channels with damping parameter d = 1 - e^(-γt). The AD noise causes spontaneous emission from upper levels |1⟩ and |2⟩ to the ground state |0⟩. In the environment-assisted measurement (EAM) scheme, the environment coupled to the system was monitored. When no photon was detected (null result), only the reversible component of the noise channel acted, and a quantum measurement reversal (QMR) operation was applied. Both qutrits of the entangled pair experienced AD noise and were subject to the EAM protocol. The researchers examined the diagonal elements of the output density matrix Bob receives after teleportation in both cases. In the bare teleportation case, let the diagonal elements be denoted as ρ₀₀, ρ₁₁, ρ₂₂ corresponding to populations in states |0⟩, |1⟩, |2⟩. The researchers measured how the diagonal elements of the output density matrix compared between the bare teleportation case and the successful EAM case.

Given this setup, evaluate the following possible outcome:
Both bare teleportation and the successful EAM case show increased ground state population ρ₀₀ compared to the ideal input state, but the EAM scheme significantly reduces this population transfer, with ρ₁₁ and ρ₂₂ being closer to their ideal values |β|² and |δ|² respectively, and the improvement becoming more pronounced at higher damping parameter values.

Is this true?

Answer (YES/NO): NO